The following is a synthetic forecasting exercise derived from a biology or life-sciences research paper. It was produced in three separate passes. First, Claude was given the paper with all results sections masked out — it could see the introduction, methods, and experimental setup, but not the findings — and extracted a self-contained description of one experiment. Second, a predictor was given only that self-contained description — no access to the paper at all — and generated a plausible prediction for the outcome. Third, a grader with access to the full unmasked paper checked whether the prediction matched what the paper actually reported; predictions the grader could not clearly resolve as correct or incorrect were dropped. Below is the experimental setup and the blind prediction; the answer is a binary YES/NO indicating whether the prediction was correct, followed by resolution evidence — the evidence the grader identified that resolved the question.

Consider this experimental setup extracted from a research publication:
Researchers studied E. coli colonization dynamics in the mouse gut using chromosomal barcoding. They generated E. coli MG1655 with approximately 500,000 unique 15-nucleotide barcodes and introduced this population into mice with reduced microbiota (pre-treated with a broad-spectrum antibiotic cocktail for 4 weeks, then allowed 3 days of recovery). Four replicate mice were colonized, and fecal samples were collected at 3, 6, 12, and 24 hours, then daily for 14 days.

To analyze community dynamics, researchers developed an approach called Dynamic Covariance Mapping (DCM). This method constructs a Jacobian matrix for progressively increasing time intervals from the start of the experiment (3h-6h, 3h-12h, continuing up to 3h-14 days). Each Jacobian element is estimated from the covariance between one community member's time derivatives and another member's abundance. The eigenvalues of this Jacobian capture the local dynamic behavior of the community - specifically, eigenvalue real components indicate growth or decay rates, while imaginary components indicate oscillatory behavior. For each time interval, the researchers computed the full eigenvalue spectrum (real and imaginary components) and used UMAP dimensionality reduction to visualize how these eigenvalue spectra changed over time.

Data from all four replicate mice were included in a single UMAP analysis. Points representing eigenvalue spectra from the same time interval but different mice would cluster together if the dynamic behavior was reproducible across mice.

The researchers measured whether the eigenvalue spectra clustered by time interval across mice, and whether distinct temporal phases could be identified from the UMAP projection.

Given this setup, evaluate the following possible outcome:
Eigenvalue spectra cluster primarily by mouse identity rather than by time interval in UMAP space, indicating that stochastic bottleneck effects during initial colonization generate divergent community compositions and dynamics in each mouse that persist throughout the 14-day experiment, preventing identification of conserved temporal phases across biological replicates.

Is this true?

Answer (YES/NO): NO